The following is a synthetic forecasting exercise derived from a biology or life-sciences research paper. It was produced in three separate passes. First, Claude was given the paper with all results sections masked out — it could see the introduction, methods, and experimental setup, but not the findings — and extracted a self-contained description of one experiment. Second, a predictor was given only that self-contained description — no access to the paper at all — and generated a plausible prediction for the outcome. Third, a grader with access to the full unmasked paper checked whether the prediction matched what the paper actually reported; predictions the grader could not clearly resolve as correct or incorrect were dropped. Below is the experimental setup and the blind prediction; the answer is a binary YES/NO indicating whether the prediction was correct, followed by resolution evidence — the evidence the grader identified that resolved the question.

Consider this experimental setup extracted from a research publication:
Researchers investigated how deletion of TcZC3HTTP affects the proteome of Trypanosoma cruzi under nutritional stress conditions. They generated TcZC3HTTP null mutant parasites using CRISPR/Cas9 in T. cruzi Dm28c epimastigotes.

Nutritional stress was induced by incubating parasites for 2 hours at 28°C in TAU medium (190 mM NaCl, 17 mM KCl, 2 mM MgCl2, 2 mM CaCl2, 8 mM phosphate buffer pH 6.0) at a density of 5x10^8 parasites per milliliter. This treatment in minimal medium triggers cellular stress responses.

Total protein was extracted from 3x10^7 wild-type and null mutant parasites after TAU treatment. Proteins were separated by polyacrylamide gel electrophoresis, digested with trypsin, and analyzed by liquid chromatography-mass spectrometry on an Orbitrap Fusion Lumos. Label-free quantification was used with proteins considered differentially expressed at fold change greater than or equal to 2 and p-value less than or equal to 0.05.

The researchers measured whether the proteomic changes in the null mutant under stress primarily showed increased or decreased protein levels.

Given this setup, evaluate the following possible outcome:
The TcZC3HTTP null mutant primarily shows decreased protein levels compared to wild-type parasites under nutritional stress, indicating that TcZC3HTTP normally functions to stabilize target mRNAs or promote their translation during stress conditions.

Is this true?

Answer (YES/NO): NO